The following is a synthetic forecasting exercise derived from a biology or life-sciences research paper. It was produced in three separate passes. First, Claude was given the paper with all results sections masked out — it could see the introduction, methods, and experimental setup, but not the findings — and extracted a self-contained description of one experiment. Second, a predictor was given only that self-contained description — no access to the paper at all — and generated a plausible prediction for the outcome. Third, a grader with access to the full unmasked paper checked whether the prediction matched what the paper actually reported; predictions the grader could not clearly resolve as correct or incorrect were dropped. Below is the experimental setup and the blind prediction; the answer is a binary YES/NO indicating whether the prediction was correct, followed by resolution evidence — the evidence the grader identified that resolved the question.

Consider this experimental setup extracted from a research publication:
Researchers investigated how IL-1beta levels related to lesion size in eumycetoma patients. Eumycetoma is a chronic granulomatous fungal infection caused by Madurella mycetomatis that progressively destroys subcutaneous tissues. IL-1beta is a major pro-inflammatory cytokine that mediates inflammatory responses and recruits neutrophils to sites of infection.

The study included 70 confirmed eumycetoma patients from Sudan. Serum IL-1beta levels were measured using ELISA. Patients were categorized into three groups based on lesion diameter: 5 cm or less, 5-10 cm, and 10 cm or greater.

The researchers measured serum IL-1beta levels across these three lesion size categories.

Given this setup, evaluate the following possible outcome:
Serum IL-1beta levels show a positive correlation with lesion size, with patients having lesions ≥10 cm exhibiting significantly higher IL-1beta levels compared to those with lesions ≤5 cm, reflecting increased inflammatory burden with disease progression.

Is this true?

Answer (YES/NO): NO